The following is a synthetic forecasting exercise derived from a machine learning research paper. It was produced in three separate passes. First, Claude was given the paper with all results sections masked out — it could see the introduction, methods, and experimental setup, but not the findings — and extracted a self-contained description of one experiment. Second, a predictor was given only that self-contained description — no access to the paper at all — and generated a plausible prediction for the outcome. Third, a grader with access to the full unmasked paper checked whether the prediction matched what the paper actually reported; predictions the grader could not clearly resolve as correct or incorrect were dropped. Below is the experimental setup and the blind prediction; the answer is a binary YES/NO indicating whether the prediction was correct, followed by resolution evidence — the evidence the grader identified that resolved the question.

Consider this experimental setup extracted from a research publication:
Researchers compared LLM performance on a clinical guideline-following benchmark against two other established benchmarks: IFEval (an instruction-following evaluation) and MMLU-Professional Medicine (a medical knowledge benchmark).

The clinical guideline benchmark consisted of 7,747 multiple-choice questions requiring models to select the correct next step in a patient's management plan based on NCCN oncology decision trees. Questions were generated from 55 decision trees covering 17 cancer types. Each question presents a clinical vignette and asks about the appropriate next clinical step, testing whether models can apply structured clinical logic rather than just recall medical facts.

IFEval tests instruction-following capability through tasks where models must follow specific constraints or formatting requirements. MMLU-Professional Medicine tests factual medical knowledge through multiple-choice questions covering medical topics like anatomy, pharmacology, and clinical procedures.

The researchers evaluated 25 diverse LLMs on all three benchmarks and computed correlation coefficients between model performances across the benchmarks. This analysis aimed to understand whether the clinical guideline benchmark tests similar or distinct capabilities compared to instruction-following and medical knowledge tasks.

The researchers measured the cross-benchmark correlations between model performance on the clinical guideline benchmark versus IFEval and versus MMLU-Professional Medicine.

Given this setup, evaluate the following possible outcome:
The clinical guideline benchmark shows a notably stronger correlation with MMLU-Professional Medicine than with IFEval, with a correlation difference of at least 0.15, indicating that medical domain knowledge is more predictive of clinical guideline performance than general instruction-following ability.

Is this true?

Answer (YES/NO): NO